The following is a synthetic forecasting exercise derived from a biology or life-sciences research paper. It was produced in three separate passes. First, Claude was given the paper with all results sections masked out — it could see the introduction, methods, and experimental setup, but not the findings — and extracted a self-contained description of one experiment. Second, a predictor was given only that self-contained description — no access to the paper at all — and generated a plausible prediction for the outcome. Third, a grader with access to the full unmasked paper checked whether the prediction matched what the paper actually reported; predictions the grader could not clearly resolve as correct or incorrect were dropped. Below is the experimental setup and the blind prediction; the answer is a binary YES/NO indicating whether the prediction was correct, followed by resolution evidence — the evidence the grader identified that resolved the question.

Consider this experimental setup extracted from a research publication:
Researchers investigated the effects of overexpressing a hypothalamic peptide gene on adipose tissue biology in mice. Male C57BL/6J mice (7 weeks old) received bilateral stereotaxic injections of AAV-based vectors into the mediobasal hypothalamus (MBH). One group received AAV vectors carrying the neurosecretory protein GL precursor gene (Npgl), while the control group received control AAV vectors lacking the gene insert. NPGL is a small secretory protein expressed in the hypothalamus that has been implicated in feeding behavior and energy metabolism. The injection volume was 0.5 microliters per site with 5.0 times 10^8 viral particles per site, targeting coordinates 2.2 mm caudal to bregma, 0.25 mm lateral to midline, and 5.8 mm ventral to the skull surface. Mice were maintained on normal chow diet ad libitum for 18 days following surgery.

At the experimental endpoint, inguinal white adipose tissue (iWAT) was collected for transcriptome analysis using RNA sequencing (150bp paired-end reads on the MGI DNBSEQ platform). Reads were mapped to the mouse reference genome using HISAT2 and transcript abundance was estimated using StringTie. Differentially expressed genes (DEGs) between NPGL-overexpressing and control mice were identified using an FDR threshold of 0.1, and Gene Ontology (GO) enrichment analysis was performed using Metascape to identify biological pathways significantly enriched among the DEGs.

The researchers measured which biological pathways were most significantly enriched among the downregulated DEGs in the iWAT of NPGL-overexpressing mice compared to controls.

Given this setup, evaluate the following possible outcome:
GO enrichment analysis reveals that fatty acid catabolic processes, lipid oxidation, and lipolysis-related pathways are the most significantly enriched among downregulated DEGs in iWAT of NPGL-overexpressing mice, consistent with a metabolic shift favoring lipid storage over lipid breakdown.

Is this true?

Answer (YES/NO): NO